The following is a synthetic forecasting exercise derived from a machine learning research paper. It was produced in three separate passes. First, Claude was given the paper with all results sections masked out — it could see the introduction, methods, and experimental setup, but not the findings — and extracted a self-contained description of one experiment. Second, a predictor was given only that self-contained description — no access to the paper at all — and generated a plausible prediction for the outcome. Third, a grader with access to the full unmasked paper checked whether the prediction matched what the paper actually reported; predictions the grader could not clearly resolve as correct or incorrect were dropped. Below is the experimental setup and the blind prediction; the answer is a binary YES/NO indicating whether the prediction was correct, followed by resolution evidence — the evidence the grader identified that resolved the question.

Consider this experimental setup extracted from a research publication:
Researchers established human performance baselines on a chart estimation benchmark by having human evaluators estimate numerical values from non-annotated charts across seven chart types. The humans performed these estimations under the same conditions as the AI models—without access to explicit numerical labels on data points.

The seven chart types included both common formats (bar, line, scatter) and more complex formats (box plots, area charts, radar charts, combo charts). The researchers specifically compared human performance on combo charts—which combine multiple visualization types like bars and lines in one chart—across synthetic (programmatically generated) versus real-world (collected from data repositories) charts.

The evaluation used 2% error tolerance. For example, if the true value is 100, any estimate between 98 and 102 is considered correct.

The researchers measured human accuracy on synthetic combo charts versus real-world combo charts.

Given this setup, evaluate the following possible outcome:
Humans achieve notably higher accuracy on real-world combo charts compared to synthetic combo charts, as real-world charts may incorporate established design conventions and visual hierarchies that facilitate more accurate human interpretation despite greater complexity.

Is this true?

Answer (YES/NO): NO